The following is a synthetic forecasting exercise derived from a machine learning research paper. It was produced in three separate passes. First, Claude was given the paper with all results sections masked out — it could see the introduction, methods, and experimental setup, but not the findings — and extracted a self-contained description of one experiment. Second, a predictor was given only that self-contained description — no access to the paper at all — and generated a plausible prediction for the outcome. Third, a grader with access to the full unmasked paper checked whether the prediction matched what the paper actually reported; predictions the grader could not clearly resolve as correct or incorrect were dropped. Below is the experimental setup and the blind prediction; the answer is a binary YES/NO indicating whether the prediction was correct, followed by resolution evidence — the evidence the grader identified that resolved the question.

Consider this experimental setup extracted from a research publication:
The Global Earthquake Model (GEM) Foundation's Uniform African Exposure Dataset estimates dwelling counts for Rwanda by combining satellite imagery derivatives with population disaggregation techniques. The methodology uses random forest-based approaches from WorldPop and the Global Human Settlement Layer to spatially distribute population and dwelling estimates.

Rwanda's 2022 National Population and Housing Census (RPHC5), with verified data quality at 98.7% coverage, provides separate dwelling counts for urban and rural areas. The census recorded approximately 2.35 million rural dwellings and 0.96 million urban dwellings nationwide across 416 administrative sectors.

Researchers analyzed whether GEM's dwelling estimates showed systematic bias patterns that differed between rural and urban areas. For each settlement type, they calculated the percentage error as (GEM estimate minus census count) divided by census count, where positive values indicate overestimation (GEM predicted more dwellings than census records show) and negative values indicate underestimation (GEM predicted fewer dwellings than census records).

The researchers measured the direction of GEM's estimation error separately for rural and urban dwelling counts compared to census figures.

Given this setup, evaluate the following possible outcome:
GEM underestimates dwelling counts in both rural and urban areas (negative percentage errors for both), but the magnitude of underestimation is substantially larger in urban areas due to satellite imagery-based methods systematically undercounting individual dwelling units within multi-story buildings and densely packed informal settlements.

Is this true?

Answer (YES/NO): NO